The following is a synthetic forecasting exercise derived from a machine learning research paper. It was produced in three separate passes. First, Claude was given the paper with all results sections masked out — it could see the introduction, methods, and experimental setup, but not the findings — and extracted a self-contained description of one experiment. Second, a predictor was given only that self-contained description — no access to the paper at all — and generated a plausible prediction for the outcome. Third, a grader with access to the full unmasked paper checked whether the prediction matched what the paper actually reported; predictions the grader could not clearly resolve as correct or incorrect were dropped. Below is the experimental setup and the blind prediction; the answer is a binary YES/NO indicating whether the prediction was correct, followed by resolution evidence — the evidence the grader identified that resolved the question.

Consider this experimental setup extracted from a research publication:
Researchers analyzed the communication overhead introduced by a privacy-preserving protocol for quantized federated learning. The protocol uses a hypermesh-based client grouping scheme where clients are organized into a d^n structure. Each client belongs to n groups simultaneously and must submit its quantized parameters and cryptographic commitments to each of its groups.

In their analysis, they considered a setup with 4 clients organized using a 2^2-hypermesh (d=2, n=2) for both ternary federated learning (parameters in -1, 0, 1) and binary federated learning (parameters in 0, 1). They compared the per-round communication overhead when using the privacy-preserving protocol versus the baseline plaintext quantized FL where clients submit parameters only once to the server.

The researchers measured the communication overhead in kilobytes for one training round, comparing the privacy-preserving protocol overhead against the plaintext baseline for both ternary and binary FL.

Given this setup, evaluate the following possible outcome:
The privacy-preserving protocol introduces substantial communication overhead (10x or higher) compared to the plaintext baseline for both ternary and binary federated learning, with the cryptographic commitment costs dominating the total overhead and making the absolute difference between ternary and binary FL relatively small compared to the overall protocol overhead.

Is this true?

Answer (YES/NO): NO